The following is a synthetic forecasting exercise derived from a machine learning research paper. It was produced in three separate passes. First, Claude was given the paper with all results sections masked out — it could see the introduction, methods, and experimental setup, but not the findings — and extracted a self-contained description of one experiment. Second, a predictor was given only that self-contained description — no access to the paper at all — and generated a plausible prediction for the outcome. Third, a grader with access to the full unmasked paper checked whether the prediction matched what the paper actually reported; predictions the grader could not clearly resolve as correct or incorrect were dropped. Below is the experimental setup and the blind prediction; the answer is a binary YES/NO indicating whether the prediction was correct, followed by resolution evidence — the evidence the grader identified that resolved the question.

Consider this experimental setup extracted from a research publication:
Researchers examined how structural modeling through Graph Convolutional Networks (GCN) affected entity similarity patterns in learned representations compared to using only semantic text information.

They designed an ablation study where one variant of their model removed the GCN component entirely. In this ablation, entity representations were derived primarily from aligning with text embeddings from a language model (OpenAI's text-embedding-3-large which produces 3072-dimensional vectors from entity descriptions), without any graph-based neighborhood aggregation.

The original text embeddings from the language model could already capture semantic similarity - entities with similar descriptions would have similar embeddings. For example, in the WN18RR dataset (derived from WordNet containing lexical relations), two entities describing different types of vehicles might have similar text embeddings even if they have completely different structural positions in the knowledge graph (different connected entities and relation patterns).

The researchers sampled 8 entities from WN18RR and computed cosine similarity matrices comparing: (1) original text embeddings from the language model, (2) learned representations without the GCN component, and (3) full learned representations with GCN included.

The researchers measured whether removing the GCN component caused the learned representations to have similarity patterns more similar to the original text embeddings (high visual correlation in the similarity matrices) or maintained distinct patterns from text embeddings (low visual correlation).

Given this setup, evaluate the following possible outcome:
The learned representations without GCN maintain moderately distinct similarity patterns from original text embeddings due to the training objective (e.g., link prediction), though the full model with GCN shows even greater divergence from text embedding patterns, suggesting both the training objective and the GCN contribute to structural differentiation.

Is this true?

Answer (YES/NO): NO